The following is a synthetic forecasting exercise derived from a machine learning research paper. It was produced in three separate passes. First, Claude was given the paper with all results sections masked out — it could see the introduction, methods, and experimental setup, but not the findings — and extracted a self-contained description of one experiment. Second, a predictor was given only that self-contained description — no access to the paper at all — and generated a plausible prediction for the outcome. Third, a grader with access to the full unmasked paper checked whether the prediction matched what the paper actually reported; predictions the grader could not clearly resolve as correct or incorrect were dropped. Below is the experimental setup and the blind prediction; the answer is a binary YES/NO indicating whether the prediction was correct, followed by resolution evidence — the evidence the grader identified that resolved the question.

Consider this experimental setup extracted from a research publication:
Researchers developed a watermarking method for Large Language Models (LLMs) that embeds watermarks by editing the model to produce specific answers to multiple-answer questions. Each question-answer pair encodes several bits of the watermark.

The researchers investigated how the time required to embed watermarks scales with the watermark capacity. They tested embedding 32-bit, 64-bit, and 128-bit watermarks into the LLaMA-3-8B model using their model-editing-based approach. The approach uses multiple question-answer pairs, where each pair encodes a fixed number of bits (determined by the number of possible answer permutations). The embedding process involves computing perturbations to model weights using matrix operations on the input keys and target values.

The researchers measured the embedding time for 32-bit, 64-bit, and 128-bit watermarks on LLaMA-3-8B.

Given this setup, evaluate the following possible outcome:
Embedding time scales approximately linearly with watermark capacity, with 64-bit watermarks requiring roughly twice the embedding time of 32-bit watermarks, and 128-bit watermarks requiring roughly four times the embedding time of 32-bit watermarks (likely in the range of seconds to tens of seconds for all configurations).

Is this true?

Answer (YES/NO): NO